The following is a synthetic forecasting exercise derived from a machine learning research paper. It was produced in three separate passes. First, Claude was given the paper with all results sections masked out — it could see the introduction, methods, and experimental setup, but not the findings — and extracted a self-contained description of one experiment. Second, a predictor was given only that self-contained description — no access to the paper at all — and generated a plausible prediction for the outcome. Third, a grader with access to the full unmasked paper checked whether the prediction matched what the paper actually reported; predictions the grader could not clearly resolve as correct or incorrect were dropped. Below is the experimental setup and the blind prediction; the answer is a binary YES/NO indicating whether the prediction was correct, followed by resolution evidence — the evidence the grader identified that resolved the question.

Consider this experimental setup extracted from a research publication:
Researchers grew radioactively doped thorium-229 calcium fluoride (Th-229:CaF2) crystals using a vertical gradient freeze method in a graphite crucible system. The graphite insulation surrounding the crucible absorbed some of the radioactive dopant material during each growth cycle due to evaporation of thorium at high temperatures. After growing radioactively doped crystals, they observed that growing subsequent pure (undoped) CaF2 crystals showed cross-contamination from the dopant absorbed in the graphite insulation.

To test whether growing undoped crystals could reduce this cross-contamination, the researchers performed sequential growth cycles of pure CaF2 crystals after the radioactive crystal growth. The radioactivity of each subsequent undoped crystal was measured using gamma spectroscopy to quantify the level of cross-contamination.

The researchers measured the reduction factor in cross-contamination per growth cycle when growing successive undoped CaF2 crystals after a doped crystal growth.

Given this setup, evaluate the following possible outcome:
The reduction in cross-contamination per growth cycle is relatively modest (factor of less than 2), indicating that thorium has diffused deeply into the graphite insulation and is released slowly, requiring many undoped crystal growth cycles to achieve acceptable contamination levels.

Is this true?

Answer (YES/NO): NO